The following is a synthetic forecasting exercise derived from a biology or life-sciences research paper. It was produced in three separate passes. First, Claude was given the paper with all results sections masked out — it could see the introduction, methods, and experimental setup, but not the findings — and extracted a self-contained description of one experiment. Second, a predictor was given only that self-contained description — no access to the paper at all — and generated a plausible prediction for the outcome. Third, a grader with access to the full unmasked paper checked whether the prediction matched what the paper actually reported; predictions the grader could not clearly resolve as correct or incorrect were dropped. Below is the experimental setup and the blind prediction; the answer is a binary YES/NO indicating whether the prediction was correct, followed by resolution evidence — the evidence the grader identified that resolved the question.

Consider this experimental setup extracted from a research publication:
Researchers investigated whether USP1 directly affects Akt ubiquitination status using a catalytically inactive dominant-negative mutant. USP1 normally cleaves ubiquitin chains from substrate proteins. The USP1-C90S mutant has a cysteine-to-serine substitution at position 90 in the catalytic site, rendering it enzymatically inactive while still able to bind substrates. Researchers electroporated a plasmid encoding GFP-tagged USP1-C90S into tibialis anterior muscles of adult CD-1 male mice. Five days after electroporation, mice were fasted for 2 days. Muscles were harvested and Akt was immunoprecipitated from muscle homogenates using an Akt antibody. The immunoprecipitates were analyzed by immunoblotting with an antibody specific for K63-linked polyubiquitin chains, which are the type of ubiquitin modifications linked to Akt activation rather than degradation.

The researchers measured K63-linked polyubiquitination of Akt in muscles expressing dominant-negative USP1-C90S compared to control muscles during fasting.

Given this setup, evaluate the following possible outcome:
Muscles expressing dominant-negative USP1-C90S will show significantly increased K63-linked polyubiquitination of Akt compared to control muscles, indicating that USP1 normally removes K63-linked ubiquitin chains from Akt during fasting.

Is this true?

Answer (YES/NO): YES